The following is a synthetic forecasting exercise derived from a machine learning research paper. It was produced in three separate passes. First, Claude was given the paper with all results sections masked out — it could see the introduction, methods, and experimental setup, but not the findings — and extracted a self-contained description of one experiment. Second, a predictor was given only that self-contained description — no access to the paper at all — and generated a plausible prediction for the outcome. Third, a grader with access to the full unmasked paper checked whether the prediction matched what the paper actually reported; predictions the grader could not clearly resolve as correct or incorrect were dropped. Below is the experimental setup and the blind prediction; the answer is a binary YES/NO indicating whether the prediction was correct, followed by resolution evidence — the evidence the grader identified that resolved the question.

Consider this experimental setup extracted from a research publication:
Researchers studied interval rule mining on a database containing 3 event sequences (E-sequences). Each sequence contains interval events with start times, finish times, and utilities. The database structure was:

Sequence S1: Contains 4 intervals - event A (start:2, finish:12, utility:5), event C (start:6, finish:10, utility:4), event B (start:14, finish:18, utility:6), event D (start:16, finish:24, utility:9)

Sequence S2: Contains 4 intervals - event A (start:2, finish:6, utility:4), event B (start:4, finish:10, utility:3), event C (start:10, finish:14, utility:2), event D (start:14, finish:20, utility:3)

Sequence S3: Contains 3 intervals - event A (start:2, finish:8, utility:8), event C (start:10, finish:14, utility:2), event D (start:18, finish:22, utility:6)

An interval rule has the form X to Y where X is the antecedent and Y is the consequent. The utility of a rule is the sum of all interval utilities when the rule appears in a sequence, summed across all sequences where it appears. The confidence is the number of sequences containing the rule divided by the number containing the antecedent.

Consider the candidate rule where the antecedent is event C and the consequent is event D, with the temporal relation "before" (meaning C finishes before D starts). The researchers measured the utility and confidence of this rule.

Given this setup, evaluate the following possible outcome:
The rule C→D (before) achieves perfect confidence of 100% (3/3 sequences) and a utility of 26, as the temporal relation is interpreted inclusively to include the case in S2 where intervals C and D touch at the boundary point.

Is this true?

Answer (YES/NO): NO